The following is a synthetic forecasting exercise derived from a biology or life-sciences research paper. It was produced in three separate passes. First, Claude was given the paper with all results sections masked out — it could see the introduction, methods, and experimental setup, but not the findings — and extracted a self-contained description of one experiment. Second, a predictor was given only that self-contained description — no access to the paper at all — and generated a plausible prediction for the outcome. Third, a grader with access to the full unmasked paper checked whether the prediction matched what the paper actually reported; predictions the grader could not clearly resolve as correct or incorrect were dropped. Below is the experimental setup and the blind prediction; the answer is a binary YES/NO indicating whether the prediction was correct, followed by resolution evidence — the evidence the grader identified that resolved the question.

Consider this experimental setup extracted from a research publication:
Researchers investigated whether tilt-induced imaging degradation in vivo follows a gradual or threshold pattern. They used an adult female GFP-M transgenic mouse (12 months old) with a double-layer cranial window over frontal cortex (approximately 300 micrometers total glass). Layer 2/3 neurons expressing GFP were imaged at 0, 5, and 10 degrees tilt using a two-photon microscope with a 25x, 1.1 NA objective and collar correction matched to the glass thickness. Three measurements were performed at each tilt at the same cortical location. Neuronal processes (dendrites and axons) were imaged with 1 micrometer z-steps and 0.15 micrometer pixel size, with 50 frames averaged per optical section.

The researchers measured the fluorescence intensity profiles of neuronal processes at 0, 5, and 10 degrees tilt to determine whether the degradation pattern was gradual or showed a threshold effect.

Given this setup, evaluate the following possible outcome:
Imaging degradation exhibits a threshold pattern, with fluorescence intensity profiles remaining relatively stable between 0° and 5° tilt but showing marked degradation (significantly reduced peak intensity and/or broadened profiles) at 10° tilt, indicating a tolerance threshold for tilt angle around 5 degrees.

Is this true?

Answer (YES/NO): NO